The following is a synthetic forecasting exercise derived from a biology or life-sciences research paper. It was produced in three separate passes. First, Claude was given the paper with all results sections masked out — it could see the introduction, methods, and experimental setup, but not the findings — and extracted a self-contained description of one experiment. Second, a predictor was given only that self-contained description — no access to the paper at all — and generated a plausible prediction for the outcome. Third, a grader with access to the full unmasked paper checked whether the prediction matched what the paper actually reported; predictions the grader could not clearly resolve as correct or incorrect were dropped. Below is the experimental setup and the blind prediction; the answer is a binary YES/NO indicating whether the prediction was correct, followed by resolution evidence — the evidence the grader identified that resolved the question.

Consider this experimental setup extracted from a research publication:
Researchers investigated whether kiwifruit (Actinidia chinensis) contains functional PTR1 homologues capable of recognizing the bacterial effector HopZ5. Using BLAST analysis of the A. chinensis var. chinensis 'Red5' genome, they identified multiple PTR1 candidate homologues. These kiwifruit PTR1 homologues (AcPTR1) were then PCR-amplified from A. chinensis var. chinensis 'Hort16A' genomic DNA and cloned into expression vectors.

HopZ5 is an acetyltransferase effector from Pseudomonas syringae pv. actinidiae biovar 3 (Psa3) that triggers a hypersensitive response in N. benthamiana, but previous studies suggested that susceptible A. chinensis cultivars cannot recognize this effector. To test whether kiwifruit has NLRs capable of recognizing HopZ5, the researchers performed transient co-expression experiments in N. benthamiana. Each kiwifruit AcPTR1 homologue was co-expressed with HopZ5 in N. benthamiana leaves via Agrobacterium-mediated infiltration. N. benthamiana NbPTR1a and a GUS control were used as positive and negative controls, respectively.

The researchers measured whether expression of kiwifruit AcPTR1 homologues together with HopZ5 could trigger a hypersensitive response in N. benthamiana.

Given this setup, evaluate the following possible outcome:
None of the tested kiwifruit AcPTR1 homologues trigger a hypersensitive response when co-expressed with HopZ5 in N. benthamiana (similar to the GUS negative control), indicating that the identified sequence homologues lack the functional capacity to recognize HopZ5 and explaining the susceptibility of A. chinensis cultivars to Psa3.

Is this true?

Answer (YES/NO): YES